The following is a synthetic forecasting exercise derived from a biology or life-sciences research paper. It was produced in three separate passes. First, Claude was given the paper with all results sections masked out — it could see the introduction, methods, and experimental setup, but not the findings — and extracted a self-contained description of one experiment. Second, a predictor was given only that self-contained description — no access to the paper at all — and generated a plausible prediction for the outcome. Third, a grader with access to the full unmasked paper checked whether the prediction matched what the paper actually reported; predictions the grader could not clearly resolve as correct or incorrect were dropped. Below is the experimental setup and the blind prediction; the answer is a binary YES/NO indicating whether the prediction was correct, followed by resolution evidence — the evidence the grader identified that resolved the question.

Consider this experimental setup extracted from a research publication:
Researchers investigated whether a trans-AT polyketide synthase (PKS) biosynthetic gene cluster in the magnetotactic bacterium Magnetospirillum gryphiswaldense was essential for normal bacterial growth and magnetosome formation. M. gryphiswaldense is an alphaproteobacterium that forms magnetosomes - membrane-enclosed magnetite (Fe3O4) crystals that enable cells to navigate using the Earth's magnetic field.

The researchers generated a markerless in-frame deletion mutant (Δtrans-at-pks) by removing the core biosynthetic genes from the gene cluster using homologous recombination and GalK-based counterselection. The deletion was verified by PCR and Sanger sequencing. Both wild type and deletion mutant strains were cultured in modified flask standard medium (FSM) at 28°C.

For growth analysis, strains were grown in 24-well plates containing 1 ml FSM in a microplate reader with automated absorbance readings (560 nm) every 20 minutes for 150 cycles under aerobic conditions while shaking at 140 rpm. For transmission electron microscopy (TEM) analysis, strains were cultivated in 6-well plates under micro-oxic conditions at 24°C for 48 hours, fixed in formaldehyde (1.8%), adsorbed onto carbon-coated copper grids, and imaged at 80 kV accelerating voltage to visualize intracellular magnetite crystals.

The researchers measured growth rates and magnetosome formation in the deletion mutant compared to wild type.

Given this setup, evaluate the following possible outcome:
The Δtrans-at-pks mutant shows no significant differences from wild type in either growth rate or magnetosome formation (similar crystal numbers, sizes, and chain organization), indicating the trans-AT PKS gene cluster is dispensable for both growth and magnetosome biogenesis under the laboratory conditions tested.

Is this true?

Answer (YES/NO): NO